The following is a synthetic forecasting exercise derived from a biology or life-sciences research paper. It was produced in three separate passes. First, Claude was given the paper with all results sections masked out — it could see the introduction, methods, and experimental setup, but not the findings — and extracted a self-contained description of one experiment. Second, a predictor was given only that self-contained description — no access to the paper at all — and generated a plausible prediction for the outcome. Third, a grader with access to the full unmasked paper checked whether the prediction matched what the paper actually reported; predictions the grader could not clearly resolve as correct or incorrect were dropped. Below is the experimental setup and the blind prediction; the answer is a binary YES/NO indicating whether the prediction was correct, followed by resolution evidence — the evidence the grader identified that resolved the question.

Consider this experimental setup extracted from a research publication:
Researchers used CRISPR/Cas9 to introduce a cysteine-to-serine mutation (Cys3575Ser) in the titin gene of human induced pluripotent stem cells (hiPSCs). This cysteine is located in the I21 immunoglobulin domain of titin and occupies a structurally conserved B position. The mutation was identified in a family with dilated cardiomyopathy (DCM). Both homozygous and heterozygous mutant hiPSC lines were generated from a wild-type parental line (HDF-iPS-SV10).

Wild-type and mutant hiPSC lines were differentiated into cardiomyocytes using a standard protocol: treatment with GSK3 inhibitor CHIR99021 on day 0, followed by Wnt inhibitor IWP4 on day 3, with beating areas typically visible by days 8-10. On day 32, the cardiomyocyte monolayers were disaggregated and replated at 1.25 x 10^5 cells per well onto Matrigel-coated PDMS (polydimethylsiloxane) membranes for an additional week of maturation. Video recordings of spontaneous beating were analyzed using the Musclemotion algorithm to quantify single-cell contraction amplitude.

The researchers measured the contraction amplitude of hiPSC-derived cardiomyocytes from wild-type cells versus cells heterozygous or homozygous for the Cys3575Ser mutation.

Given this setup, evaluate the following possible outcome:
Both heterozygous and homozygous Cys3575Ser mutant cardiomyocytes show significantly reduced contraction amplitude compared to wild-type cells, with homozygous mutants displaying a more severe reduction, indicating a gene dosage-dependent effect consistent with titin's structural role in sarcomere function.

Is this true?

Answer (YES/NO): NO